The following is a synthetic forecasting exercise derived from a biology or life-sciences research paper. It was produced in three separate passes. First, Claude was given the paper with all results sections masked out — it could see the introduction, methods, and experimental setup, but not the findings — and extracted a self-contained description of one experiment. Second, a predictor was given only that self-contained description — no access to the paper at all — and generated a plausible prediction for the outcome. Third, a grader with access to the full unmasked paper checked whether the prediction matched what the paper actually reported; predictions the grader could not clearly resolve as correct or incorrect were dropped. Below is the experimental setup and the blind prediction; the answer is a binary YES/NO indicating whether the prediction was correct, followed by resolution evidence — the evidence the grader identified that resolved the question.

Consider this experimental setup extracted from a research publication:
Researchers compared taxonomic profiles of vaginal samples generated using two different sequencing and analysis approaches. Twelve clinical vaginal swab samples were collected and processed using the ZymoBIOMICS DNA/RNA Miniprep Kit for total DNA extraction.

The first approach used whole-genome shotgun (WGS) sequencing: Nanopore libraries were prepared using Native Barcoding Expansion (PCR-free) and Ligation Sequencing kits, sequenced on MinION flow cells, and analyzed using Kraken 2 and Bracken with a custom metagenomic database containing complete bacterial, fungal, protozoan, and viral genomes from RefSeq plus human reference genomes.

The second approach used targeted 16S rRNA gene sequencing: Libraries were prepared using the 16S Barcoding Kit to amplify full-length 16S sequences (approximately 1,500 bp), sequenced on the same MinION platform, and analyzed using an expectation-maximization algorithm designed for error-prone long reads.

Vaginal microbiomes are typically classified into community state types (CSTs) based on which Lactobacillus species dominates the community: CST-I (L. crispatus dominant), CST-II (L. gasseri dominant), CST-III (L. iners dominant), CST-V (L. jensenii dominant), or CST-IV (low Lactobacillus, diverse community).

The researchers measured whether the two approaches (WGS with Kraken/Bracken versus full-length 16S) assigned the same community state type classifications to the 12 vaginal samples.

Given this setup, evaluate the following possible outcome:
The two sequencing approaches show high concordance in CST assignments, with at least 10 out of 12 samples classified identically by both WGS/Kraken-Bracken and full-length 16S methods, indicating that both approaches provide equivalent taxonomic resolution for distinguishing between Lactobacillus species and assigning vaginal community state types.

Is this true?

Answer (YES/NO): YES